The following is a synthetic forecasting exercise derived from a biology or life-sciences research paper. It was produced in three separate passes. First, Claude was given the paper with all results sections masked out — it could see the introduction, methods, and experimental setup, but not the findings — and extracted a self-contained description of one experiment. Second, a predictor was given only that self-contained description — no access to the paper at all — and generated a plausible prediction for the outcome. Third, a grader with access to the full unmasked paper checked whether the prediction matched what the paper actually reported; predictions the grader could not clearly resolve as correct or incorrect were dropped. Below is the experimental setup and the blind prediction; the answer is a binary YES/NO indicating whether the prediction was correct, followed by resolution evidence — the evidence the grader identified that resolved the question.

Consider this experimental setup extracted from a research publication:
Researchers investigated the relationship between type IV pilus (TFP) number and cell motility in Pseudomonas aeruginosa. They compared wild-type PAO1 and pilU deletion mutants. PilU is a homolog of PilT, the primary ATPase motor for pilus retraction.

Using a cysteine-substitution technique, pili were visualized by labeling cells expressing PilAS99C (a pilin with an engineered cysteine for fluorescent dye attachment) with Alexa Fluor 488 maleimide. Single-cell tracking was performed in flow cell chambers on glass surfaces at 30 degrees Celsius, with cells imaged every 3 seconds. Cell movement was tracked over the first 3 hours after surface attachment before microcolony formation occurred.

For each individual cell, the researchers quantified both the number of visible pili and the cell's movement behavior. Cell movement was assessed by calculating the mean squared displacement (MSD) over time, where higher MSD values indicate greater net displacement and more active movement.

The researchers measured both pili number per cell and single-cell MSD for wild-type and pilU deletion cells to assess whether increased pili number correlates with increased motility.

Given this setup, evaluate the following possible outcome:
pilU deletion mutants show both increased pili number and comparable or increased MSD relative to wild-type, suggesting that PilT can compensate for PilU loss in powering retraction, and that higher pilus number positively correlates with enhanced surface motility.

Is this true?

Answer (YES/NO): NO